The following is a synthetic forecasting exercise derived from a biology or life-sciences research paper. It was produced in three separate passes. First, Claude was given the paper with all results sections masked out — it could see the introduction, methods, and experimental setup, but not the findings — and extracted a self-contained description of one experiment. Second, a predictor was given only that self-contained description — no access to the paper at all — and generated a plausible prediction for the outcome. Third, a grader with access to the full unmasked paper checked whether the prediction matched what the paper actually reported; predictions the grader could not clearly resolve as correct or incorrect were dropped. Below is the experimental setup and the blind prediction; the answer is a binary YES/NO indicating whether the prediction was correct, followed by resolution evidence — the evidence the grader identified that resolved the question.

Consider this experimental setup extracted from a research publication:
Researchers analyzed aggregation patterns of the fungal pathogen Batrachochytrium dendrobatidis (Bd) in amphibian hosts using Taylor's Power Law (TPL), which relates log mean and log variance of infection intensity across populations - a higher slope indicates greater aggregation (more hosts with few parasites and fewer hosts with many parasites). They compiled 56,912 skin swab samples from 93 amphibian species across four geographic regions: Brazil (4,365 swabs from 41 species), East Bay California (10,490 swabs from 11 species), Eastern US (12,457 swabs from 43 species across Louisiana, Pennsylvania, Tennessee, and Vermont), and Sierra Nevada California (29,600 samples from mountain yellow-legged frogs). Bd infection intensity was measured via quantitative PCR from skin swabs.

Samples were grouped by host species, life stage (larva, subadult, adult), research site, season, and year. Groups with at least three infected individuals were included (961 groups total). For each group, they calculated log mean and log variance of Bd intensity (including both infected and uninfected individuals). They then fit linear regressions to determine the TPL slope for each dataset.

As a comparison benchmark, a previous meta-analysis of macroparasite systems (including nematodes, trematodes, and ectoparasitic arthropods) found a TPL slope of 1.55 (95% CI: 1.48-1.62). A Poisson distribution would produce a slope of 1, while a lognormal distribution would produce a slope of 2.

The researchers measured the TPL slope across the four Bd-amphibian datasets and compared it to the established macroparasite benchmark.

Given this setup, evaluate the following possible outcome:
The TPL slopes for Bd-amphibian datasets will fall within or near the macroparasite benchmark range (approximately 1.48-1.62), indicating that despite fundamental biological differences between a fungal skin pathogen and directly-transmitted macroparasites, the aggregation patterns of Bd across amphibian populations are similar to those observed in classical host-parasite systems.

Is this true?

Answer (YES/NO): NO